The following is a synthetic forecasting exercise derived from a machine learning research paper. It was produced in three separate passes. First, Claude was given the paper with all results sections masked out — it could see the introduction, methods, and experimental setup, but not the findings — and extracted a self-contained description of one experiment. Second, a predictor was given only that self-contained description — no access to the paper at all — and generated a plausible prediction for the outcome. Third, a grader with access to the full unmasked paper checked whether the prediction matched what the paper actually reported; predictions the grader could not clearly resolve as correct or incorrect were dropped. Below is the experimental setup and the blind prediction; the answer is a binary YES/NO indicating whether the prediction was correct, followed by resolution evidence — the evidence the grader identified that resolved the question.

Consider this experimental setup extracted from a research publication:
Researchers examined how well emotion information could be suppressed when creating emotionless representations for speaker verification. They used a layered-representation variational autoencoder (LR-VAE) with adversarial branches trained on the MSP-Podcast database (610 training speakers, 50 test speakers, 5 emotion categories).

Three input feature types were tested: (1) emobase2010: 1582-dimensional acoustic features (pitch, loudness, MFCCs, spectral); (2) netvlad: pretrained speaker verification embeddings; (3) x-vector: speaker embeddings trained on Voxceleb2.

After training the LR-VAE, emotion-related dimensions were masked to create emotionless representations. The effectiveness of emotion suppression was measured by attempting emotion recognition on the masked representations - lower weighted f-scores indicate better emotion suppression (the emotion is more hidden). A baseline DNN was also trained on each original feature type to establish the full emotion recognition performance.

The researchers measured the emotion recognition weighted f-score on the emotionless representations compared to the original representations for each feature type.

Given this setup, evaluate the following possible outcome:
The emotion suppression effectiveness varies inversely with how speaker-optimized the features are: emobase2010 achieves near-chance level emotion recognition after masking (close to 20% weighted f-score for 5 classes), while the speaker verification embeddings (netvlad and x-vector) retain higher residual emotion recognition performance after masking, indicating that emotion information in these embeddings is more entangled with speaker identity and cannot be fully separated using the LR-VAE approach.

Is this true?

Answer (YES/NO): NO